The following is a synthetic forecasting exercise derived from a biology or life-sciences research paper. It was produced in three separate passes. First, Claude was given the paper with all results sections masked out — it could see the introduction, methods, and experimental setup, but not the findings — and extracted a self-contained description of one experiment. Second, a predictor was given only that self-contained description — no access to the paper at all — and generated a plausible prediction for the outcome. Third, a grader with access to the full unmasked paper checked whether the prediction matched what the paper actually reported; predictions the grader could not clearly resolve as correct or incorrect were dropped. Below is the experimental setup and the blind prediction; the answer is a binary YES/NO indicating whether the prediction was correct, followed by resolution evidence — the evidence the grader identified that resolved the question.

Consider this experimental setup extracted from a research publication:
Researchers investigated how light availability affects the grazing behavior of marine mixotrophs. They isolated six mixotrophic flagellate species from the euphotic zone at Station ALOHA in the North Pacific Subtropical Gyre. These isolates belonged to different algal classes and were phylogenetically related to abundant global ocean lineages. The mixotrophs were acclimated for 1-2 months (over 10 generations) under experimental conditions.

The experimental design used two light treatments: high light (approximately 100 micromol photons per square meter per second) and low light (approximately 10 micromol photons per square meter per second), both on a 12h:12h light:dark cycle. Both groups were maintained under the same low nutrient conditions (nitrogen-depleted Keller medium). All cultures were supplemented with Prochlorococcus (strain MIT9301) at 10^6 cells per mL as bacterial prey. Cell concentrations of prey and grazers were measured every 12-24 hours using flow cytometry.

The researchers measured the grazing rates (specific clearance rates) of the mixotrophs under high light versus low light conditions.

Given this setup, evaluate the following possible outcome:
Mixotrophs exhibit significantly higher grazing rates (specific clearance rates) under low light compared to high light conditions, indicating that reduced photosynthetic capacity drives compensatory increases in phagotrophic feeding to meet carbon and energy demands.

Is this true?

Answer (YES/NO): NO